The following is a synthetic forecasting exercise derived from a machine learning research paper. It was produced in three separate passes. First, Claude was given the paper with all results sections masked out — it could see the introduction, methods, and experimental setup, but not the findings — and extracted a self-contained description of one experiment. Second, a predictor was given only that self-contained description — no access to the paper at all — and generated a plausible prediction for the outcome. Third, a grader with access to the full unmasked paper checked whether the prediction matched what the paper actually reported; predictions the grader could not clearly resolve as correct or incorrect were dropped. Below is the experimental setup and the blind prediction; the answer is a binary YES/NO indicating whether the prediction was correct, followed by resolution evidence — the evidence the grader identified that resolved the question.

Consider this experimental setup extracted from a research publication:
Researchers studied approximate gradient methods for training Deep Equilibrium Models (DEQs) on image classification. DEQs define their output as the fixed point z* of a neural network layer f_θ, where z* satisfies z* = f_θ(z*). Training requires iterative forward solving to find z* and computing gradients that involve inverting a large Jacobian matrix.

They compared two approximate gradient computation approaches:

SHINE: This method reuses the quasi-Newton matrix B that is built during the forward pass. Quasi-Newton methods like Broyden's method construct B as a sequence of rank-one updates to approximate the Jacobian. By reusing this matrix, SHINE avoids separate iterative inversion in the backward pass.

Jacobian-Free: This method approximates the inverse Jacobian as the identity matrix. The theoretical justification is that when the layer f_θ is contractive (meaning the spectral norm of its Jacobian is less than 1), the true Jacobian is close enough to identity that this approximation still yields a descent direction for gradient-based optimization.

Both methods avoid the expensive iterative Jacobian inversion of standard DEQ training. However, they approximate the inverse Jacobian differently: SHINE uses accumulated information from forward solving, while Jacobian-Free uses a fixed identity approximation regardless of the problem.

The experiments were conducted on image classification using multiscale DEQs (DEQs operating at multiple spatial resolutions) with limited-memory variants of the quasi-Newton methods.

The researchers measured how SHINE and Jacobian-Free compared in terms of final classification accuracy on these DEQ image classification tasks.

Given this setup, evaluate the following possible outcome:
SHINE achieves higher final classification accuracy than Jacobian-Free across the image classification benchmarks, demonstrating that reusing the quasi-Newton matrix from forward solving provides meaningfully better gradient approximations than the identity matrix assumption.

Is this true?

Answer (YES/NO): NO